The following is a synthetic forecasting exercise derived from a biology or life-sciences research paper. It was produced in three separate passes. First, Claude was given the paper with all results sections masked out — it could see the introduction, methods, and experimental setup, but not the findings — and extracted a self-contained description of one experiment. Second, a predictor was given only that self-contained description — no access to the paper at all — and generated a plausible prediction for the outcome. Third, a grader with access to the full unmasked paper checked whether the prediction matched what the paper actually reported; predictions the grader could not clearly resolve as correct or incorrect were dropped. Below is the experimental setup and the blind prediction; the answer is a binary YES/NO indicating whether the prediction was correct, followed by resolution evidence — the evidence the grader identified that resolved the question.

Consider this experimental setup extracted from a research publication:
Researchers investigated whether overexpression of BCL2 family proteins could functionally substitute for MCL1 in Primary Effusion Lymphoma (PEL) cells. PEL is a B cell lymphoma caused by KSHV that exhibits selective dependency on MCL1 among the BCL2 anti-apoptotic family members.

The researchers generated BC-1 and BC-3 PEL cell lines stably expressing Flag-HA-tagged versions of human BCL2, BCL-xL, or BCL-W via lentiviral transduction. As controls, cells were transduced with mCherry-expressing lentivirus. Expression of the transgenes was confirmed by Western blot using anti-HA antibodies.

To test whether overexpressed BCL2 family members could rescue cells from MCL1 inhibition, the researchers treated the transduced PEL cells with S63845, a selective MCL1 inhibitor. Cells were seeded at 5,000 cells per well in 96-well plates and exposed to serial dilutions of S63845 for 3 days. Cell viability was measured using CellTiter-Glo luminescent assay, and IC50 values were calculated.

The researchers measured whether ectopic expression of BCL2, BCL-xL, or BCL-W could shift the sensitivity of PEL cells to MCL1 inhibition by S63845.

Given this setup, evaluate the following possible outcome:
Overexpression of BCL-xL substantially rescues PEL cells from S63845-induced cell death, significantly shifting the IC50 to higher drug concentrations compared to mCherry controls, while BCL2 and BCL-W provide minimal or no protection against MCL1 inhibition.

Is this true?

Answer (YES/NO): NO